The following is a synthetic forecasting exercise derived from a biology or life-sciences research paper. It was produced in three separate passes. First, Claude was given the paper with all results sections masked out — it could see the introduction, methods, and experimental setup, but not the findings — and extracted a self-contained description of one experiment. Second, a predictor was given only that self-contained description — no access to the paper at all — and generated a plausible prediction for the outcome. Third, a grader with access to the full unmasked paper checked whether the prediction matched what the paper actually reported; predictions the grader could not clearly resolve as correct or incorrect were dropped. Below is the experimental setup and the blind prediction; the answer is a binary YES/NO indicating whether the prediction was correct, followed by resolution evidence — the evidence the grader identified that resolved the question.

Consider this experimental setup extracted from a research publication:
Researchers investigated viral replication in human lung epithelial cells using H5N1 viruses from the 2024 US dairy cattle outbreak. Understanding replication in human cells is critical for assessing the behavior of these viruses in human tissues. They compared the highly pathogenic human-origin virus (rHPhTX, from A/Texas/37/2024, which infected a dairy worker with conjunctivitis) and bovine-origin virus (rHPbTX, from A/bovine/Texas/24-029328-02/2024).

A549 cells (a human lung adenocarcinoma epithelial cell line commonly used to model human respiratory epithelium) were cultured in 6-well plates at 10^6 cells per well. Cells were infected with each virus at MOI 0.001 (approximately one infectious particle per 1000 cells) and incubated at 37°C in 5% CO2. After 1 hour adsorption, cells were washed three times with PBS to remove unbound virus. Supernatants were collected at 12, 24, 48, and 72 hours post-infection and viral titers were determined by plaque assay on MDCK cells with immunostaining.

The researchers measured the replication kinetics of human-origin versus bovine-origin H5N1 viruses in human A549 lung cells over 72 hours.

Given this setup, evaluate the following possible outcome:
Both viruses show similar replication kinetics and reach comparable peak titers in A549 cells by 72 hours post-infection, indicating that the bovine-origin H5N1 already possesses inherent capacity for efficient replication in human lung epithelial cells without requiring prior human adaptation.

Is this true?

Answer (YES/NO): NO